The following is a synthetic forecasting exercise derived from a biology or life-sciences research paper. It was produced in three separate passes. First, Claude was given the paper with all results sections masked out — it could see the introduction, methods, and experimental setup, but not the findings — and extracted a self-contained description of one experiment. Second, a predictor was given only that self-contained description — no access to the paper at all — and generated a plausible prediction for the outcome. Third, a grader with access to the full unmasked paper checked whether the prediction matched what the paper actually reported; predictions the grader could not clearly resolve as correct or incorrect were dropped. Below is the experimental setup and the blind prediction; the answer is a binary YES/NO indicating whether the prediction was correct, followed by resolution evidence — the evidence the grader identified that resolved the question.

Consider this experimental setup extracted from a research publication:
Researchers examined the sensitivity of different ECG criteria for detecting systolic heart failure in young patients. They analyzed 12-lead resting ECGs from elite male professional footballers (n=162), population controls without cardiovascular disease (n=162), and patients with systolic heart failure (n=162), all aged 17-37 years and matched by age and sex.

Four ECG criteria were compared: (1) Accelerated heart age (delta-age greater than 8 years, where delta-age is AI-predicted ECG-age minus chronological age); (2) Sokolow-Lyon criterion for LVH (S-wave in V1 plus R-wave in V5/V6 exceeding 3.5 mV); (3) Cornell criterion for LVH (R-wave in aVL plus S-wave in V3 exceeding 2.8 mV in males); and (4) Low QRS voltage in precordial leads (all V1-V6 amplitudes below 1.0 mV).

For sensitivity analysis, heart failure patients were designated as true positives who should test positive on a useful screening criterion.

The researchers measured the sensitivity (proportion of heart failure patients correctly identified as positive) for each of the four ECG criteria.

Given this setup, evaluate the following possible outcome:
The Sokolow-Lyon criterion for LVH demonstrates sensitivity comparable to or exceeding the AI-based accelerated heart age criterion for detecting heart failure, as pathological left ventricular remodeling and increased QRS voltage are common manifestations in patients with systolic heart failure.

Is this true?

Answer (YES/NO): NO